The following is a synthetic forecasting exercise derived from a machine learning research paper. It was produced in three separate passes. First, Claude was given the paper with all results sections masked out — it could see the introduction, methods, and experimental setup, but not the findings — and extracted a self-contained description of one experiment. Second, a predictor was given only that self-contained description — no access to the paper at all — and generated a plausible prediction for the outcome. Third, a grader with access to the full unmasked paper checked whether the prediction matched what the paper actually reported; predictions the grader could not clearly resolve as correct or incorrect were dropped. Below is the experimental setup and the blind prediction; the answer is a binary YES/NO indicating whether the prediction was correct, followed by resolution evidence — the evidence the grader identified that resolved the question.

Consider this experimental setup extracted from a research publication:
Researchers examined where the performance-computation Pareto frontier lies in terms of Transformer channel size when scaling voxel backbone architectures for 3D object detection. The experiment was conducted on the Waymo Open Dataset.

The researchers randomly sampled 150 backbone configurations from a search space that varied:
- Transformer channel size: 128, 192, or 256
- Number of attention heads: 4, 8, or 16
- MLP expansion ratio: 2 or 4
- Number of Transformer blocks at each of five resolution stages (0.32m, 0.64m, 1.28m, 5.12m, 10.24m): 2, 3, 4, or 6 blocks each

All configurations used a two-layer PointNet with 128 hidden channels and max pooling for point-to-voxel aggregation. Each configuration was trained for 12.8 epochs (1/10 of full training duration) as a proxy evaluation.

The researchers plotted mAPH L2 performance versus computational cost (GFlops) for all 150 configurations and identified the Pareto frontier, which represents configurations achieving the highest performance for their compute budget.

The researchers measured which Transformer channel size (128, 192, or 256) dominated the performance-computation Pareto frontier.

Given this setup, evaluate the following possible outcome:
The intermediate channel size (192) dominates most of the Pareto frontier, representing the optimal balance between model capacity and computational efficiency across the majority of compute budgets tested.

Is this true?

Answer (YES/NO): NO